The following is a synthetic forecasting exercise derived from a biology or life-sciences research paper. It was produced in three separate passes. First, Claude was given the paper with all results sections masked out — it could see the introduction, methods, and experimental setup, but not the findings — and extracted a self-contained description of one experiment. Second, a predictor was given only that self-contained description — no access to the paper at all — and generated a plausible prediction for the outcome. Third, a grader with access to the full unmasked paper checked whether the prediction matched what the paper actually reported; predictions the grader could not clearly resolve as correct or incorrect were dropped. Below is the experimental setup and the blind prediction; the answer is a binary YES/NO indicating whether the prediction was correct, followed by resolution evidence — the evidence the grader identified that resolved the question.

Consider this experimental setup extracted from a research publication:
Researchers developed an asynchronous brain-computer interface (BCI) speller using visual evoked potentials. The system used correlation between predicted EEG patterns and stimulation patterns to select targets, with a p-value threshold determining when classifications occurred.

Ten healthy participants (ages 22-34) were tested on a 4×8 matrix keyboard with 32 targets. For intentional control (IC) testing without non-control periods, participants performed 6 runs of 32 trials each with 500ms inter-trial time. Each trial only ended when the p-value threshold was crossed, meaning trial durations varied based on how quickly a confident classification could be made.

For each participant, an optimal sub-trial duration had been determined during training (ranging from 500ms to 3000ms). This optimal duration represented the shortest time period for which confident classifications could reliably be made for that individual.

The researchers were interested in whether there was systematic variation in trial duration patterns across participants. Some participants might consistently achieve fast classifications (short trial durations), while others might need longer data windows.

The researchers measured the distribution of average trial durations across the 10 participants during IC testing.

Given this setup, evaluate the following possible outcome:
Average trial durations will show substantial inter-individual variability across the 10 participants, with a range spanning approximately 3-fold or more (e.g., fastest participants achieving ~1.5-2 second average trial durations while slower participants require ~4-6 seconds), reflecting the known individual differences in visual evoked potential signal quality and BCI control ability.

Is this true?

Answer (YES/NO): NO